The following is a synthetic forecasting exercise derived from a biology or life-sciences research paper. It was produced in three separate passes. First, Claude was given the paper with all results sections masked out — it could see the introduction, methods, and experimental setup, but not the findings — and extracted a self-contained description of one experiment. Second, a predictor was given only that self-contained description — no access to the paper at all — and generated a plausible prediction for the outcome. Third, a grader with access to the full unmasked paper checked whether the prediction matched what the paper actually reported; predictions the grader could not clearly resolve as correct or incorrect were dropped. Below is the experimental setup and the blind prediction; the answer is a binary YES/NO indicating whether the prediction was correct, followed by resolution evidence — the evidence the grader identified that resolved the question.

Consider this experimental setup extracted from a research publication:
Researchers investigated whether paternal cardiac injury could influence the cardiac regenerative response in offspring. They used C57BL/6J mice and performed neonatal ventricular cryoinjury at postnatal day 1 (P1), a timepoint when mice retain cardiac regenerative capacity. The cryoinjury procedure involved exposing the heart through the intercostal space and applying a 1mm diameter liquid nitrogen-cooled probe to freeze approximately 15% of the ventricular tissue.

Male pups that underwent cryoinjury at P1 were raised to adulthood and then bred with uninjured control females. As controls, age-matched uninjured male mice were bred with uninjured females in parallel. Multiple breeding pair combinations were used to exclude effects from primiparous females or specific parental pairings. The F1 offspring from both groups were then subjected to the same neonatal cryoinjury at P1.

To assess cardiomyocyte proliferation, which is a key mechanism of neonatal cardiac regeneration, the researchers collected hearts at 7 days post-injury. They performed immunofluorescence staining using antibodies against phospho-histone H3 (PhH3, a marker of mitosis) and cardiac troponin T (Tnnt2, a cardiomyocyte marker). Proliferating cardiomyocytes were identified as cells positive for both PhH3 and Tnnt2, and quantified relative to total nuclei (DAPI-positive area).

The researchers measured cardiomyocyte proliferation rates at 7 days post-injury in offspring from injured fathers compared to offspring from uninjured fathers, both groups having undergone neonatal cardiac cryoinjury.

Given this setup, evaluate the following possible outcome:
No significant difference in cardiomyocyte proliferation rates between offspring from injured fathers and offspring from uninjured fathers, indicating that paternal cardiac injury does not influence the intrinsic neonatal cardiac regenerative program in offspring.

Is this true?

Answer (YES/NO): YES